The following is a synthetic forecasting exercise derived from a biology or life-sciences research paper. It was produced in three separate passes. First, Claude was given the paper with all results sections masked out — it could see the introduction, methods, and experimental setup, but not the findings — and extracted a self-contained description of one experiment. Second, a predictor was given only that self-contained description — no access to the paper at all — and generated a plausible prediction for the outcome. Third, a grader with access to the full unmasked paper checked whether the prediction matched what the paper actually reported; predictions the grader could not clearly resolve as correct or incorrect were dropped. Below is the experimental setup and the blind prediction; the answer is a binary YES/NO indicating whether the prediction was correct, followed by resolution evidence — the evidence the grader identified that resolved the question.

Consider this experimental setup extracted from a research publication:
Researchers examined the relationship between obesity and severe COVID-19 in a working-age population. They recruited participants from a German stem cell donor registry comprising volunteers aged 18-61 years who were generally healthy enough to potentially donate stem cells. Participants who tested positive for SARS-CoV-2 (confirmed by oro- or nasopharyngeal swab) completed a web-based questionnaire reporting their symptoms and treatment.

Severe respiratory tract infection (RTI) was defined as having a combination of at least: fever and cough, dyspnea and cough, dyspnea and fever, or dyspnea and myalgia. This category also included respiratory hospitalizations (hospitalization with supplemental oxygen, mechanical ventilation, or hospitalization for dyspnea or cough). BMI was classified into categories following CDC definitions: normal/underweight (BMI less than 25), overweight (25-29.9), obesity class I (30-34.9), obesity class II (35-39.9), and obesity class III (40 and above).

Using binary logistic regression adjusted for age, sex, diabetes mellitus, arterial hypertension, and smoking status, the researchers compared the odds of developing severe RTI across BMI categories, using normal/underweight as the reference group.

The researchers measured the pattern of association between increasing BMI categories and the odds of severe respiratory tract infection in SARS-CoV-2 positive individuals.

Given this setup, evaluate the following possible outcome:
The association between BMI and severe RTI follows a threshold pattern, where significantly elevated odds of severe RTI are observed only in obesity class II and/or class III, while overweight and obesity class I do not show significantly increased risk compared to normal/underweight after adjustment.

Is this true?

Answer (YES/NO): NO